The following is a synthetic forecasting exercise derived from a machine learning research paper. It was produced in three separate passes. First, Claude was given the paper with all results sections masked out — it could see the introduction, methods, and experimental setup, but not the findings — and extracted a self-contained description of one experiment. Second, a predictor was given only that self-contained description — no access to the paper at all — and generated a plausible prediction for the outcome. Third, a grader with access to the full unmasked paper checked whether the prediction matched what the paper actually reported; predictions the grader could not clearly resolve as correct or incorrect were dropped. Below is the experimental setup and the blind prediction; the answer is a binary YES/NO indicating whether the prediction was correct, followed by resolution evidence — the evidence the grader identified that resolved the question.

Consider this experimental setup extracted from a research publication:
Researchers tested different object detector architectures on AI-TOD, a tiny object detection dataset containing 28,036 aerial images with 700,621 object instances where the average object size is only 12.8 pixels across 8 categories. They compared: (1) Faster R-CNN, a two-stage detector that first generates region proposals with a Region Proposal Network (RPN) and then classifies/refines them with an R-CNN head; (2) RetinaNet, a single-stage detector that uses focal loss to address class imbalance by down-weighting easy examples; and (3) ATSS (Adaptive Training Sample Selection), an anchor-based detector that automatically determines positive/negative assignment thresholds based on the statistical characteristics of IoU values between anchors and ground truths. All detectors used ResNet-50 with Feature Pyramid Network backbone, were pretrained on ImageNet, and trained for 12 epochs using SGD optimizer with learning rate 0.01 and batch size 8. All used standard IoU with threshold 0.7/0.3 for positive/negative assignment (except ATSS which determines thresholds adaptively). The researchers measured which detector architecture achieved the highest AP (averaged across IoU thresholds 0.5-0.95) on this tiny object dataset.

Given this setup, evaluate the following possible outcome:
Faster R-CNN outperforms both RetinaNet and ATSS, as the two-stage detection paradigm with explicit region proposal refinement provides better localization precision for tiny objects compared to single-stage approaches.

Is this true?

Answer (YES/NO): NO